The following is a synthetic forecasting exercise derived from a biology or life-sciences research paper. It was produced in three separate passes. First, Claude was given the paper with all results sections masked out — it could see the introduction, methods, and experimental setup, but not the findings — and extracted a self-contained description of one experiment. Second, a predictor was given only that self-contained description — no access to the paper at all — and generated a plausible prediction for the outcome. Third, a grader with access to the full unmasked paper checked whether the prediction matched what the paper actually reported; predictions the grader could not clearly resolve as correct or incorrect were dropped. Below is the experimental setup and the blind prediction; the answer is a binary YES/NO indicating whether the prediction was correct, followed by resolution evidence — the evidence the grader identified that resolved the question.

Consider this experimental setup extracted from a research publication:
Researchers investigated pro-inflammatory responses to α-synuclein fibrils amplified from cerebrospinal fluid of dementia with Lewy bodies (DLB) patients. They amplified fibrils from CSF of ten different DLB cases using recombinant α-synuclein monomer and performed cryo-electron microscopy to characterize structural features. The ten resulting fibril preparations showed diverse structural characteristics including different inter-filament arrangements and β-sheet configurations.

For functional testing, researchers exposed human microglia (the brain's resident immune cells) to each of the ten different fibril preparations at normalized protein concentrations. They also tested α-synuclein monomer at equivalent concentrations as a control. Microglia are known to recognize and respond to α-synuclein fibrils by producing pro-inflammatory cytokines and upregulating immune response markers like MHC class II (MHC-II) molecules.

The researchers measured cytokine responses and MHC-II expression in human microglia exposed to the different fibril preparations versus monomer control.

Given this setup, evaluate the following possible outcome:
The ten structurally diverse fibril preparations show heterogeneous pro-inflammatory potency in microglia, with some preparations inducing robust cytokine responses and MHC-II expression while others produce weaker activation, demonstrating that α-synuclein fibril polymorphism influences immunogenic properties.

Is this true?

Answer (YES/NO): YES